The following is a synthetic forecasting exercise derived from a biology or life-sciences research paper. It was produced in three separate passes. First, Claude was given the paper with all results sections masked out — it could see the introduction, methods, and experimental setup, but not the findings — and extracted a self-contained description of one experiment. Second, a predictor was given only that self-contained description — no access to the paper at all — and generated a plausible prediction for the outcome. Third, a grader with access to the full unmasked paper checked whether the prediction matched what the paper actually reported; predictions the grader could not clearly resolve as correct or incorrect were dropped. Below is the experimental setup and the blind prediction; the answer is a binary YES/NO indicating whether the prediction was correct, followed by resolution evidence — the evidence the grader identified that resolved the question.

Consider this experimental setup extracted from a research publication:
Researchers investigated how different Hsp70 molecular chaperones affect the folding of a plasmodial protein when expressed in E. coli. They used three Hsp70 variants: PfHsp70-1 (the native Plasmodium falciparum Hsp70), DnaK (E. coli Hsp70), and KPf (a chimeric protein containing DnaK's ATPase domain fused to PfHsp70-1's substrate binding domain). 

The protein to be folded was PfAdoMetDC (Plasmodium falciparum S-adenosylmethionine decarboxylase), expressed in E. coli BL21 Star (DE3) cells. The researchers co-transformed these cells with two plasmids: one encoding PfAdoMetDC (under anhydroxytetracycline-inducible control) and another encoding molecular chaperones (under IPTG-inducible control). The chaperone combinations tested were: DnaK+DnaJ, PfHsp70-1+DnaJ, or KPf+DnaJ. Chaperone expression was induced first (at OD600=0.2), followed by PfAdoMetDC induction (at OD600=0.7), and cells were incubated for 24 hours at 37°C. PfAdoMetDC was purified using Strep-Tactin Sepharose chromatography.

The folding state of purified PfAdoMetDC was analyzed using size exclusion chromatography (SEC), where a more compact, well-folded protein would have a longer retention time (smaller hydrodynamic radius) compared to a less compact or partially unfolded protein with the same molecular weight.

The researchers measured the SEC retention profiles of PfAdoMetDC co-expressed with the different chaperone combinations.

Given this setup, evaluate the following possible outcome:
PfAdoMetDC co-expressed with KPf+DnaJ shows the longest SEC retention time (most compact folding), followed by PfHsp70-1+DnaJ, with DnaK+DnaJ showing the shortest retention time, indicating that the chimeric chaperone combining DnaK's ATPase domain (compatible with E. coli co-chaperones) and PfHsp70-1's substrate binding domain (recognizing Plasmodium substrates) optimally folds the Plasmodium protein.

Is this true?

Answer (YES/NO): NO